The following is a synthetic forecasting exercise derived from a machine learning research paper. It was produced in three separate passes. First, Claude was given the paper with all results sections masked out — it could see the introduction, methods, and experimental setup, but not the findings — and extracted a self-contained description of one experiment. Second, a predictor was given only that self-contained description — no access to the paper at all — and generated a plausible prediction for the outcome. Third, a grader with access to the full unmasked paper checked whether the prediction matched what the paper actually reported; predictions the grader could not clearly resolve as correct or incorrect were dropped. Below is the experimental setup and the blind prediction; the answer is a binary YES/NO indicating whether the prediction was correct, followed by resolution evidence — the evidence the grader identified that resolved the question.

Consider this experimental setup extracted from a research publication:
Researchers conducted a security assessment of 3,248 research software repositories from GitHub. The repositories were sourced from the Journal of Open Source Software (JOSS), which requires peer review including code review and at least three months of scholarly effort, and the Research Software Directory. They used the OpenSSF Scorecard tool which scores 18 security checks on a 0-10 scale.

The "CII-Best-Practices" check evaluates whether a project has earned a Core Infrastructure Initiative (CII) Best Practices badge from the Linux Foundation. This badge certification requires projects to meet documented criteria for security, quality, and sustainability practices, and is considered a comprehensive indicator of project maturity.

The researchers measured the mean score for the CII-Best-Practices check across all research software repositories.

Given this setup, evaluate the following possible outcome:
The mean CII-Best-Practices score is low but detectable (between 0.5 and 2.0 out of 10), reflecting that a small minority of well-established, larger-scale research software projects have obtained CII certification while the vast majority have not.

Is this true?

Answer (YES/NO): NO